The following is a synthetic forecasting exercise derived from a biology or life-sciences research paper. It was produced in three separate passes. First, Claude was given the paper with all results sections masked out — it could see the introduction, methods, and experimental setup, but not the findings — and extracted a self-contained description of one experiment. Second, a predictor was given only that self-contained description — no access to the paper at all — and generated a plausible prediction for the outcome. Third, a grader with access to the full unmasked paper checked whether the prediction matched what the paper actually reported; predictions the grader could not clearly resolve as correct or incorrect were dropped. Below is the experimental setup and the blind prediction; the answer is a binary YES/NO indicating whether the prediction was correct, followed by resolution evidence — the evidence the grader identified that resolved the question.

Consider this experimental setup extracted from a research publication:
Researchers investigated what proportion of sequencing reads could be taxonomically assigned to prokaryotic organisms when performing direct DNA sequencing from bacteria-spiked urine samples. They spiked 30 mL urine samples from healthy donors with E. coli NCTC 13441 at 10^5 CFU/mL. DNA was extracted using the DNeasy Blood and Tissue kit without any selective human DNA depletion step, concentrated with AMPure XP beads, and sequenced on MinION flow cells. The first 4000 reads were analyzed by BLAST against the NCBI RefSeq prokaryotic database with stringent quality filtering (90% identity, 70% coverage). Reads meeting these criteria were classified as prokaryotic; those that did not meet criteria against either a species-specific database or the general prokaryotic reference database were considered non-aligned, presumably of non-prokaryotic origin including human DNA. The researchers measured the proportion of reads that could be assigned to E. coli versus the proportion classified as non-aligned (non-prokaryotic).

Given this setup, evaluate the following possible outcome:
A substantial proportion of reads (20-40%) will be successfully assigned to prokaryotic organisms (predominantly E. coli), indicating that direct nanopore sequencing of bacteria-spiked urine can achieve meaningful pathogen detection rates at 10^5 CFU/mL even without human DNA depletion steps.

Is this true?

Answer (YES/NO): NO